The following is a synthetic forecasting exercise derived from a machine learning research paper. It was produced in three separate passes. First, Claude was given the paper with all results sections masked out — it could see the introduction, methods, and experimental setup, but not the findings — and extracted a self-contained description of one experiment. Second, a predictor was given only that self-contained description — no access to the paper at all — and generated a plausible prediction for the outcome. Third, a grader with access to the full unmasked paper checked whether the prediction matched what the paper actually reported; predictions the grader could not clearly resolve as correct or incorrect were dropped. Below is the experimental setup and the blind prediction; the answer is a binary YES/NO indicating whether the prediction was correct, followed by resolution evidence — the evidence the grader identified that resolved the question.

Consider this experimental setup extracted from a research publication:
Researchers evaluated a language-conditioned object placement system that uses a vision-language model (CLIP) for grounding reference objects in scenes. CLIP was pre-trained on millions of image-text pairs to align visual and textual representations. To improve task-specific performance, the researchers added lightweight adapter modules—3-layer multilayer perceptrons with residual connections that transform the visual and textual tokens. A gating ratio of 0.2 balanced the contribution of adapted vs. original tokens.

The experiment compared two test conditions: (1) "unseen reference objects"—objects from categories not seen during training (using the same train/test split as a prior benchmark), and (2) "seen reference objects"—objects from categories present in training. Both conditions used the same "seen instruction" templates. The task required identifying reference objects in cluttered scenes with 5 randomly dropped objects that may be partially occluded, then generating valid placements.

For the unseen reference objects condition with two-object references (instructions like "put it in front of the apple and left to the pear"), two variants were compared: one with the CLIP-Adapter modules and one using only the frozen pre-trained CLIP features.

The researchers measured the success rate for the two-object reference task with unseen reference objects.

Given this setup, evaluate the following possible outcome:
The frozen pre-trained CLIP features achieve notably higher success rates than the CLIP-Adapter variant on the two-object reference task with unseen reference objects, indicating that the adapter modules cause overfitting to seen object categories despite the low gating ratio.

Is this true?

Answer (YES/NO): NO